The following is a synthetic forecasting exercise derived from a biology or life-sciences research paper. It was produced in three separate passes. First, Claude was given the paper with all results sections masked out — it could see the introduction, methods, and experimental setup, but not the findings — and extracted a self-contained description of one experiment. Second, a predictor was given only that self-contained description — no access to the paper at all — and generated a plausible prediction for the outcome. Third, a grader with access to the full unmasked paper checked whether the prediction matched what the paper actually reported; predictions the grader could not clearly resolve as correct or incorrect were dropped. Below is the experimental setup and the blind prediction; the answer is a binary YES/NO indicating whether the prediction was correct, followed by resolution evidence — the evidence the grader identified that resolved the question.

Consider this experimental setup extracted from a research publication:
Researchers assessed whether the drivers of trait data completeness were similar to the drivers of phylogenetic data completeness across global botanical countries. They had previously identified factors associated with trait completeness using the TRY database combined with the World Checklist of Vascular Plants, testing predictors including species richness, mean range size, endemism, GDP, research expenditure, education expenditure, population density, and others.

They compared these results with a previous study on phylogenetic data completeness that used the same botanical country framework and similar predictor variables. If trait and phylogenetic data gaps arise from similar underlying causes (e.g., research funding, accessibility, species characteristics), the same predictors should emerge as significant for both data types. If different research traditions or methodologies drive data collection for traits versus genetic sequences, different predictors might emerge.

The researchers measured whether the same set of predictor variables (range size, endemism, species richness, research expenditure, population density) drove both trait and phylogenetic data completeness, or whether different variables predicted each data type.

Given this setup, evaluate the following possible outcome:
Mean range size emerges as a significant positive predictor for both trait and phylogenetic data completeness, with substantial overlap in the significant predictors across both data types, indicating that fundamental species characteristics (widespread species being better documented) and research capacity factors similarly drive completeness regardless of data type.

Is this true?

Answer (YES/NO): YES